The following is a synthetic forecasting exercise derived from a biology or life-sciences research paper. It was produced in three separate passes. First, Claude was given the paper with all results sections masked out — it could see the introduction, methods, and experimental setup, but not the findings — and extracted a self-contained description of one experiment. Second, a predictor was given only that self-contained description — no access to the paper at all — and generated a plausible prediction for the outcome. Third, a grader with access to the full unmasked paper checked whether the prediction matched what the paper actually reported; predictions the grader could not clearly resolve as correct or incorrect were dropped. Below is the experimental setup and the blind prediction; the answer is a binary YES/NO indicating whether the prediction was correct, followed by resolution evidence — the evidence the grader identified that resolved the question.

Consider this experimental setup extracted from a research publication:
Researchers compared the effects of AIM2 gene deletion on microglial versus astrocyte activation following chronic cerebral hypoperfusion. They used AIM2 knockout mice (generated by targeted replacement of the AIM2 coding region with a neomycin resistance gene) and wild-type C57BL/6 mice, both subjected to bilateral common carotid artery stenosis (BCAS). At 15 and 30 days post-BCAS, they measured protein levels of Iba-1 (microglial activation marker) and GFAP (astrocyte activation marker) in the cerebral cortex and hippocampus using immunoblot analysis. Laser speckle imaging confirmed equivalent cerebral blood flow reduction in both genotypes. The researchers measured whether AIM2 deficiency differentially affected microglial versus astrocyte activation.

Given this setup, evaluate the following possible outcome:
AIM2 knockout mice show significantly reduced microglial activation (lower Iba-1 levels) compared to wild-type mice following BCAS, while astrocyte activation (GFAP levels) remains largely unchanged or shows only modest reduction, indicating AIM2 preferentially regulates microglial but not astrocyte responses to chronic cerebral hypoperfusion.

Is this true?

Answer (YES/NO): YES